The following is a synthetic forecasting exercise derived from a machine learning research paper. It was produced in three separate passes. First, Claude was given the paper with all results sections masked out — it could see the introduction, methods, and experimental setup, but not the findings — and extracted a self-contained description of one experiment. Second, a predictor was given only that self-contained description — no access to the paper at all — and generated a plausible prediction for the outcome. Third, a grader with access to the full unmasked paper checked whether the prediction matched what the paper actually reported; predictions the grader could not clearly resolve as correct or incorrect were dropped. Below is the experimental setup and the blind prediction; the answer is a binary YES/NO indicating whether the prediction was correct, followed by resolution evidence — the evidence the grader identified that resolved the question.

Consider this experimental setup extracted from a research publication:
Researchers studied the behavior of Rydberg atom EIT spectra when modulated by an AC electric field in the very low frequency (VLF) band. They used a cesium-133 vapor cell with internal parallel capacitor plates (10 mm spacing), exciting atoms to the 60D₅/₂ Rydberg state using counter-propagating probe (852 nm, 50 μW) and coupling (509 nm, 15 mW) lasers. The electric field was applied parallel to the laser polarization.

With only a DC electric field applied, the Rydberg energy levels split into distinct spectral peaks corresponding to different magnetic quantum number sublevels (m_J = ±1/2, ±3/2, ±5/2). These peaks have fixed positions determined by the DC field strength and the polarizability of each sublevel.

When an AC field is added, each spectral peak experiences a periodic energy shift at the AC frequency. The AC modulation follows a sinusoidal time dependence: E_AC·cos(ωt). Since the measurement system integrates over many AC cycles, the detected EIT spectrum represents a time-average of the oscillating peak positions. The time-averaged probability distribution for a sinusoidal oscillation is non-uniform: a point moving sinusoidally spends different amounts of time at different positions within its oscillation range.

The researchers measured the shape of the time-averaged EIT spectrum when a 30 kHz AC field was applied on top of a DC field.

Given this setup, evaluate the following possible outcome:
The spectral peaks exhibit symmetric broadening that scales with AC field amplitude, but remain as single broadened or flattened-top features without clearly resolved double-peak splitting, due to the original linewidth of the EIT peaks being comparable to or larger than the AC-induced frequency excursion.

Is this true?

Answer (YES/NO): NO